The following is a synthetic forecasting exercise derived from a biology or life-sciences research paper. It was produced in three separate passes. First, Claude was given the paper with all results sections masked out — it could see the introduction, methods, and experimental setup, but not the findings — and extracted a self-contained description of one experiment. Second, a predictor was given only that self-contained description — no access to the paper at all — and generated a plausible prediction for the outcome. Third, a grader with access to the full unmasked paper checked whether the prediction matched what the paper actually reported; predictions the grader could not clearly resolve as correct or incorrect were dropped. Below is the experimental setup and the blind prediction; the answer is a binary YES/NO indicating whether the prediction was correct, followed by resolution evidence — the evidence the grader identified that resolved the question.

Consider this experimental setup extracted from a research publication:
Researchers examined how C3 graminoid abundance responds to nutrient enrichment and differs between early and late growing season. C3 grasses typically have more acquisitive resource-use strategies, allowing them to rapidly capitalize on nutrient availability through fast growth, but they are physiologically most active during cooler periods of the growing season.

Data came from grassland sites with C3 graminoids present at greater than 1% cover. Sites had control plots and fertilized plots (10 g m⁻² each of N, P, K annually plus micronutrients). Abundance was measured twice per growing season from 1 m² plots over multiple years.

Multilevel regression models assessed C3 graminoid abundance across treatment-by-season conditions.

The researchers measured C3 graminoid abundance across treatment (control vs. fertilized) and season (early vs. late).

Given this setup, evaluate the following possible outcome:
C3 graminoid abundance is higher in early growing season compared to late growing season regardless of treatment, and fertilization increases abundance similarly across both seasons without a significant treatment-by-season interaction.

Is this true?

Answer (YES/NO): NO